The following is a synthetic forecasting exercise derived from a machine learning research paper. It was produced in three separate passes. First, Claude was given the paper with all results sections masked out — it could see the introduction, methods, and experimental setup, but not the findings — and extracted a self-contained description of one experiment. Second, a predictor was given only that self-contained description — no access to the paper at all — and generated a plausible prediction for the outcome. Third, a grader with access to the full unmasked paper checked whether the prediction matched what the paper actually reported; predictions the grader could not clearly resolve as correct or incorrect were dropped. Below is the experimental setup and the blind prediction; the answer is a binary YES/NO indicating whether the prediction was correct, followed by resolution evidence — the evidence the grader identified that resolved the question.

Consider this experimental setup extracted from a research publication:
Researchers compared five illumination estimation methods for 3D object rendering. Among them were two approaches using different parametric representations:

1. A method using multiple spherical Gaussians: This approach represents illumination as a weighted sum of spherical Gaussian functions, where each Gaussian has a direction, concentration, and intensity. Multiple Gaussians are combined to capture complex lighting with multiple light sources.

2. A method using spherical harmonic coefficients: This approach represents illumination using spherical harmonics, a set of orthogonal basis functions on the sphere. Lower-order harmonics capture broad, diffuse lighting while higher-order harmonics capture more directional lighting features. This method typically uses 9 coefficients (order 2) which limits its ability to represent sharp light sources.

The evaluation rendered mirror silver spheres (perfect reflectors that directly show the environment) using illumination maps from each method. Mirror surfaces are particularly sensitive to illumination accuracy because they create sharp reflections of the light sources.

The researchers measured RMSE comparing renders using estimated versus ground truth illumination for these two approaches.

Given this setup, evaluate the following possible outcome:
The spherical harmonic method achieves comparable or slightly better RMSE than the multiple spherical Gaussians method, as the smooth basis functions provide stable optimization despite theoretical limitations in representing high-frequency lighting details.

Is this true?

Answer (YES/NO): YES